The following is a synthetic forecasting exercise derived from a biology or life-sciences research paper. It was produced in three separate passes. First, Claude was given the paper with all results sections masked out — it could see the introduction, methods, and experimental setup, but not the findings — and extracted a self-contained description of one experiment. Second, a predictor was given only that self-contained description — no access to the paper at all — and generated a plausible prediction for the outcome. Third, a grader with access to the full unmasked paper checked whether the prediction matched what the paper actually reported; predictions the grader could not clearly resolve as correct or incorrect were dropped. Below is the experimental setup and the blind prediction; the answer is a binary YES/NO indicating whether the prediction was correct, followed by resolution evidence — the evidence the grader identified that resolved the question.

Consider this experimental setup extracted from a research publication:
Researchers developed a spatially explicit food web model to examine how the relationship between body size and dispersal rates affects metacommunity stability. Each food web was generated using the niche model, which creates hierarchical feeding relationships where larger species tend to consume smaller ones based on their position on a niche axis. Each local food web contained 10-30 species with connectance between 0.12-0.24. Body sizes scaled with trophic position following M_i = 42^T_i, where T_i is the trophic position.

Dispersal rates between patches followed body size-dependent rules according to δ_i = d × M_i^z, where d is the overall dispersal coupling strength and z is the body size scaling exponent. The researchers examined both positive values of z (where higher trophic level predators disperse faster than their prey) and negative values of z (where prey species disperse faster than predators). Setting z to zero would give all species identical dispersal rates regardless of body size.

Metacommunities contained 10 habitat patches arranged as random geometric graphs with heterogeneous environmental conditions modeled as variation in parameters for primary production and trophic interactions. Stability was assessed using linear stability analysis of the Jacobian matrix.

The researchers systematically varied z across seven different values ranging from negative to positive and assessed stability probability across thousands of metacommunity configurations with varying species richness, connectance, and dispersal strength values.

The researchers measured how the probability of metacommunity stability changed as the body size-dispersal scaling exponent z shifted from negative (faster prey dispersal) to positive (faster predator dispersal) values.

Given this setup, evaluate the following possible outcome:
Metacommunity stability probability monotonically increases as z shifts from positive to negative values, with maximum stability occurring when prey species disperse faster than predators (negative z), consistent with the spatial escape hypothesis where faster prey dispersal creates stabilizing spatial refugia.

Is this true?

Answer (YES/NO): NO